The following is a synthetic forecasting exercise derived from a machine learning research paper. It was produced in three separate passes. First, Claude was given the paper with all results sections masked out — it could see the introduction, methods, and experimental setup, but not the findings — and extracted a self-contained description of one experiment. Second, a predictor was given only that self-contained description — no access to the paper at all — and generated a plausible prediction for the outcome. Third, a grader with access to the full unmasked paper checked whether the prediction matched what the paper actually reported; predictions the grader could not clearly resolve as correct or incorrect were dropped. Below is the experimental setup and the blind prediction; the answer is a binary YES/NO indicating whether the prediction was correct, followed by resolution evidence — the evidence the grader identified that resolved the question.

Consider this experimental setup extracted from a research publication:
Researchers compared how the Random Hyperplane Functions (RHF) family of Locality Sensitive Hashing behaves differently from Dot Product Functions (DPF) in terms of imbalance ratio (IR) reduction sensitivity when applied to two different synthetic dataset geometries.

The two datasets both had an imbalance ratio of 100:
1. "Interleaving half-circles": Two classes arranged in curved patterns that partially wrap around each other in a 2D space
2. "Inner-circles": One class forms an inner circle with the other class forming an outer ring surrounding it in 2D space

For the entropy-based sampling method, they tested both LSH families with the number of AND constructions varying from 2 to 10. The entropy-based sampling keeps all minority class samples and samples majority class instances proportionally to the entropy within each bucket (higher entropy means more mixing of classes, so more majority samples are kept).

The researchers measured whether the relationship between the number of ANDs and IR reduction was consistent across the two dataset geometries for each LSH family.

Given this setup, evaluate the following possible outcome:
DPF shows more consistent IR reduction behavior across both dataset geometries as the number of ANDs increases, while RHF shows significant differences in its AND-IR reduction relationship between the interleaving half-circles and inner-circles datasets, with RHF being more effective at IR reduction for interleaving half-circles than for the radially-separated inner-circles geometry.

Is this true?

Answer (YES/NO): NO